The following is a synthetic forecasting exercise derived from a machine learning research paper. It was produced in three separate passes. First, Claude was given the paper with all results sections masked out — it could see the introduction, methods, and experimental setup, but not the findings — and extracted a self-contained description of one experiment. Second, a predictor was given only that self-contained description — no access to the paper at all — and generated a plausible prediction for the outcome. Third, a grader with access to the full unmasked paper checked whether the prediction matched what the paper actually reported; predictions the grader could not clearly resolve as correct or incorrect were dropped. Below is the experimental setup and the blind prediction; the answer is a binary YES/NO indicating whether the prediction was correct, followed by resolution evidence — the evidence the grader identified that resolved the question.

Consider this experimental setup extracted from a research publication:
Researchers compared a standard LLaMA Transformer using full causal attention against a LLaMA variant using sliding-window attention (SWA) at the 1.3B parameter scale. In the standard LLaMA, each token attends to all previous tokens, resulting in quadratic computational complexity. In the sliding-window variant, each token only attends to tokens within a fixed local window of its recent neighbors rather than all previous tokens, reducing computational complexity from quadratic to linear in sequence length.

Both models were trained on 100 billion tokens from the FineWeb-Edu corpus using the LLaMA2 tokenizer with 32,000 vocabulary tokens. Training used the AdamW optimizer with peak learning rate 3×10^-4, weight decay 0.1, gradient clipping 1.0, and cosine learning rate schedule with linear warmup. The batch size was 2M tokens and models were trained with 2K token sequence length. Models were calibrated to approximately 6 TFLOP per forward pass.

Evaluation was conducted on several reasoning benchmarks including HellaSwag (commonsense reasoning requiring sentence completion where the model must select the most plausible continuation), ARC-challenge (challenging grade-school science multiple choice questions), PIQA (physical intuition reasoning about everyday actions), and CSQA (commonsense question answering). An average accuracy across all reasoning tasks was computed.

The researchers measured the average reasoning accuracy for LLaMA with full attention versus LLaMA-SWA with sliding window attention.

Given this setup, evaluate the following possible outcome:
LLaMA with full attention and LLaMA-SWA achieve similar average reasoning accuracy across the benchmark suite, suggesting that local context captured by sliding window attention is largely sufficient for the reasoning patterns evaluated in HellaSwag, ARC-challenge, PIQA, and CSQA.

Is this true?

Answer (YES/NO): YES